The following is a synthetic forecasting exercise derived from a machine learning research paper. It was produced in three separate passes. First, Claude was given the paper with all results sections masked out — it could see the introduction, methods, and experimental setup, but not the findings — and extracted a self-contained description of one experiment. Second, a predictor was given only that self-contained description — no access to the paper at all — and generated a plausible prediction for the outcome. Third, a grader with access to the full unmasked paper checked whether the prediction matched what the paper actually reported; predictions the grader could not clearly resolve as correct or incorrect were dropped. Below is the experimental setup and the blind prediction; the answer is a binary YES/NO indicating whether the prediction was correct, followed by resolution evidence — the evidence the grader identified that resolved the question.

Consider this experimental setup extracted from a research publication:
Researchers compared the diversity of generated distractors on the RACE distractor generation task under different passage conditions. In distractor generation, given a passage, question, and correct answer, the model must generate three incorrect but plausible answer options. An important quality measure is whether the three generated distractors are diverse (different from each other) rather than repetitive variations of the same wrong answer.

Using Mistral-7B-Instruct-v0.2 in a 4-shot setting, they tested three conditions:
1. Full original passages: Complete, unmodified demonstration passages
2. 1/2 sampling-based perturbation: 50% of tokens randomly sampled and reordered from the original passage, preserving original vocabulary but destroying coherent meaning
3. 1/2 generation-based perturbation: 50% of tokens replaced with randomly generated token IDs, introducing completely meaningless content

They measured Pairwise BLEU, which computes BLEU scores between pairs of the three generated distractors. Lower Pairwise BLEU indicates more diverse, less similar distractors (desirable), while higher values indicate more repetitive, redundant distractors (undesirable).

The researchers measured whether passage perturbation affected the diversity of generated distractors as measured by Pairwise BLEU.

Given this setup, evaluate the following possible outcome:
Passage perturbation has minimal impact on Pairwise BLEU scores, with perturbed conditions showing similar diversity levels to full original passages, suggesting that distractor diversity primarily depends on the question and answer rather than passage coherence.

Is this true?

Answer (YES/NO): YES